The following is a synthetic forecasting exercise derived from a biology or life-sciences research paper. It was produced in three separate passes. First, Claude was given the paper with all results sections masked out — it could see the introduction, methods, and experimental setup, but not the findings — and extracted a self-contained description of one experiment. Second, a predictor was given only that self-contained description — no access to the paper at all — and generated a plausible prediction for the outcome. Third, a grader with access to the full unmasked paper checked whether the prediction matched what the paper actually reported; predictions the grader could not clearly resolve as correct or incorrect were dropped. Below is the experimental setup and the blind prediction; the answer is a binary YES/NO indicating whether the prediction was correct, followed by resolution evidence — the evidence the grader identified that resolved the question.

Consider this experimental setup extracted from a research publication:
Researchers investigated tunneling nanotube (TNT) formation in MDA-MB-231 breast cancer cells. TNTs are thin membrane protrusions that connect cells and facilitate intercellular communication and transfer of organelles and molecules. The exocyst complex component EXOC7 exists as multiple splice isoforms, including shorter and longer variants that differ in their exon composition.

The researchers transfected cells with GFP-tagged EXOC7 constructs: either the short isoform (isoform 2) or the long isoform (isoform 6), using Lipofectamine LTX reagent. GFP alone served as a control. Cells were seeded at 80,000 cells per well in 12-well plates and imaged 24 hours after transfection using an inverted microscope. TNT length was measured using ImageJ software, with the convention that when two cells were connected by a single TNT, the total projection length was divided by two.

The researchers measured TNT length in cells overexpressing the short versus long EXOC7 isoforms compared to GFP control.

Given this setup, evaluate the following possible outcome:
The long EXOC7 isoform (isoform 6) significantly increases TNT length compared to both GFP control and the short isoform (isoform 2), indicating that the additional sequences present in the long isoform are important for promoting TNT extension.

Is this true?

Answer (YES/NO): YES